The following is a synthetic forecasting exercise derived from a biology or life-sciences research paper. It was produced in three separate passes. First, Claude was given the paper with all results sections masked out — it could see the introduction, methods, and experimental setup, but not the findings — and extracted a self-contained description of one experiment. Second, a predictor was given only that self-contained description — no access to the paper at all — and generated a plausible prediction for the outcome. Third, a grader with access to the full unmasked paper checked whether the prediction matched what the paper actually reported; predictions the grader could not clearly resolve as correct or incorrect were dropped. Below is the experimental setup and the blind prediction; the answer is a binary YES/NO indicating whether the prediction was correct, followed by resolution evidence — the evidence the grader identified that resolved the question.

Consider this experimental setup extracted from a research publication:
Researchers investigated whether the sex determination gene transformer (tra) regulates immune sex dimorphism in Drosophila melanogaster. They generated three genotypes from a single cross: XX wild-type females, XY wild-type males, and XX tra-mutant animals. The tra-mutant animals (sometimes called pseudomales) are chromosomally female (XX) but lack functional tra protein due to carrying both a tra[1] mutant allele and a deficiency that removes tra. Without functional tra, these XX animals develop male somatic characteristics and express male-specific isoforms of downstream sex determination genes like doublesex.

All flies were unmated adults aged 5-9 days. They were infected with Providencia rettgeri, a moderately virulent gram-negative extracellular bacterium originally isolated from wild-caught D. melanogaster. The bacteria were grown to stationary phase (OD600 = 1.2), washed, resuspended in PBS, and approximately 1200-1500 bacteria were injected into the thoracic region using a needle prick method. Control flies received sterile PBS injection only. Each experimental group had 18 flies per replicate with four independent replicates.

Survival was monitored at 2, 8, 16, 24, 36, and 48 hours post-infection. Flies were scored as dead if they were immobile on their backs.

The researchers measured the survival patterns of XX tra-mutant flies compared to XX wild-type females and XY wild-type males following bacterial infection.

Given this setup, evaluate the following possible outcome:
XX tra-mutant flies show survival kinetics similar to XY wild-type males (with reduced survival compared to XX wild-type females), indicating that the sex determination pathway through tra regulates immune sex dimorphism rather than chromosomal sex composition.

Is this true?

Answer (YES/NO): YES